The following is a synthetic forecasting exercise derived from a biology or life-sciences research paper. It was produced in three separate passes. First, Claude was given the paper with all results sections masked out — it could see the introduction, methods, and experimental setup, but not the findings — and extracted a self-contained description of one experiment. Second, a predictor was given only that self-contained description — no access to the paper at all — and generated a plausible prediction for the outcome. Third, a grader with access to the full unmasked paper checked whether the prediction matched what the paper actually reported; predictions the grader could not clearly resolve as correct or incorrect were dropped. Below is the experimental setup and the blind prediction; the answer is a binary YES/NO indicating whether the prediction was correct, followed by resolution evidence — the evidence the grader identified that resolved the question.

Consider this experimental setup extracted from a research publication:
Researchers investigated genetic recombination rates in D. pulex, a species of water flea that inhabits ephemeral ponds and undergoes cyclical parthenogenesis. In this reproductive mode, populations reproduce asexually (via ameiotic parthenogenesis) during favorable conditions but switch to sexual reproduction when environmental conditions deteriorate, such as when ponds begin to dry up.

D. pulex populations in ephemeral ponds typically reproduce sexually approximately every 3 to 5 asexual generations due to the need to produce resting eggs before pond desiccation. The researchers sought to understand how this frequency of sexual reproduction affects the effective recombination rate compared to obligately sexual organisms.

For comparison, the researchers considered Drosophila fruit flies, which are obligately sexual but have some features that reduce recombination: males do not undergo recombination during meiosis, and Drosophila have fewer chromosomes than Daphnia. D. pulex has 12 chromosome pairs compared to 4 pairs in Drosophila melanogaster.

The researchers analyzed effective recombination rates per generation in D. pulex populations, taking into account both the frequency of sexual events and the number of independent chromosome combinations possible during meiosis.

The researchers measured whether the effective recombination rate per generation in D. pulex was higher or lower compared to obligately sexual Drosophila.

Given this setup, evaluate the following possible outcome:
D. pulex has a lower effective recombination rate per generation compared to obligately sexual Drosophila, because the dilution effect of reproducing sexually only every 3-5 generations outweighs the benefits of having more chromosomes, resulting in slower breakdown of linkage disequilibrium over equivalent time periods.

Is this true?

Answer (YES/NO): NO